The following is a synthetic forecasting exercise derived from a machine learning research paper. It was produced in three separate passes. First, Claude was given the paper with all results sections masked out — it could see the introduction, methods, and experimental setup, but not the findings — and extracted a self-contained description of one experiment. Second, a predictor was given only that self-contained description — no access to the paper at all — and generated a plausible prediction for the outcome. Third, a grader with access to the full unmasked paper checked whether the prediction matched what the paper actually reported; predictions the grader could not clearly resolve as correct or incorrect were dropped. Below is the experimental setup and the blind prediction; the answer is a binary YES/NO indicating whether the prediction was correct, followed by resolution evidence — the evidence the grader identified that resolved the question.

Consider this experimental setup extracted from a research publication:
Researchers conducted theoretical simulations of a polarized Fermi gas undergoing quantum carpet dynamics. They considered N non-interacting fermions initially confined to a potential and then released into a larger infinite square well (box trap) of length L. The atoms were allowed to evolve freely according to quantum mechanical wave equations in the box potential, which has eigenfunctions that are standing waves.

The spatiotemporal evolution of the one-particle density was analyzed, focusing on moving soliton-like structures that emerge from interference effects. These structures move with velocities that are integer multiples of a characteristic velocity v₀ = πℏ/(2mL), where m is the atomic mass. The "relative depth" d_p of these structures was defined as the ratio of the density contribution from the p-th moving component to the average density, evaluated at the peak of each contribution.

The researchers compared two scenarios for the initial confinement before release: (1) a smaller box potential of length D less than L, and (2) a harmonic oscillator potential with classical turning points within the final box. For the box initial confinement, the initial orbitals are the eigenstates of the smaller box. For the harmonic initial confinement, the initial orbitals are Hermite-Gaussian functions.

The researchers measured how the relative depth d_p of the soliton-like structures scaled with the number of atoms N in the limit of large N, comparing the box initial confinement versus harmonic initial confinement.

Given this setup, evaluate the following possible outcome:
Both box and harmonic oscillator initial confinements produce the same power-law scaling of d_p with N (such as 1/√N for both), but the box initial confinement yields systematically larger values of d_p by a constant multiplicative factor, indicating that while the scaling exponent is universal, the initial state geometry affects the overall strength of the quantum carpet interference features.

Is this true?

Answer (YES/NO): NO